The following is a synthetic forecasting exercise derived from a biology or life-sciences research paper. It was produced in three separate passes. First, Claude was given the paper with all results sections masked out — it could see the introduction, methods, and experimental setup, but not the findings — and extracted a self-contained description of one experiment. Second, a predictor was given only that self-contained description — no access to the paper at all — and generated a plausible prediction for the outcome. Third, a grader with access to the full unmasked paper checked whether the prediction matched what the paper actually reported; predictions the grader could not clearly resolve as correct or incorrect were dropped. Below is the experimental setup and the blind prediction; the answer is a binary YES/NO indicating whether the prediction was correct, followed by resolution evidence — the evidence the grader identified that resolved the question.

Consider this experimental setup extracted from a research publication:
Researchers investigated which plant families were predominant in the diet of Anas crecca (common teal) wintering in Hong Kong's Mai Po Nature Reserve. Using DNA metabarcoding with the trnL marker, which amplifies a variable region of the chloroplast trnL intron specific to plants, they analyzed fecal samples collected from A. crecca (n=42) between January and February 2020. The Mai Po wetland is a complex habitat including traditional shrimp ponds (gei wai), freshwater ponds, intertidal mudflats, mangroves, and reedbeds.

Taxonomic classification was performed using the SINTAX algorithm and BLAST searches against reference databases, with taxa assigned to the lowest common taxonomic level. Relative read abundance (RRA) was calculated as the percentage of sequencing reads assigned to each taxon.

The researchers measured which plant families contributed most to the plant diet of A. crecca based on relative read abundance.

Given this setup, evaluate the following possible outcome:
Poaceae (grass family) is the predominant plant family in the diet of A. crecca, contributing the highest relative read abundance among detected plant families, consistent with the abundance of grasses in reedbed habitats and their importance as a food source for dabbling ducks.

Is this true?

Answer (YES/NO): NO